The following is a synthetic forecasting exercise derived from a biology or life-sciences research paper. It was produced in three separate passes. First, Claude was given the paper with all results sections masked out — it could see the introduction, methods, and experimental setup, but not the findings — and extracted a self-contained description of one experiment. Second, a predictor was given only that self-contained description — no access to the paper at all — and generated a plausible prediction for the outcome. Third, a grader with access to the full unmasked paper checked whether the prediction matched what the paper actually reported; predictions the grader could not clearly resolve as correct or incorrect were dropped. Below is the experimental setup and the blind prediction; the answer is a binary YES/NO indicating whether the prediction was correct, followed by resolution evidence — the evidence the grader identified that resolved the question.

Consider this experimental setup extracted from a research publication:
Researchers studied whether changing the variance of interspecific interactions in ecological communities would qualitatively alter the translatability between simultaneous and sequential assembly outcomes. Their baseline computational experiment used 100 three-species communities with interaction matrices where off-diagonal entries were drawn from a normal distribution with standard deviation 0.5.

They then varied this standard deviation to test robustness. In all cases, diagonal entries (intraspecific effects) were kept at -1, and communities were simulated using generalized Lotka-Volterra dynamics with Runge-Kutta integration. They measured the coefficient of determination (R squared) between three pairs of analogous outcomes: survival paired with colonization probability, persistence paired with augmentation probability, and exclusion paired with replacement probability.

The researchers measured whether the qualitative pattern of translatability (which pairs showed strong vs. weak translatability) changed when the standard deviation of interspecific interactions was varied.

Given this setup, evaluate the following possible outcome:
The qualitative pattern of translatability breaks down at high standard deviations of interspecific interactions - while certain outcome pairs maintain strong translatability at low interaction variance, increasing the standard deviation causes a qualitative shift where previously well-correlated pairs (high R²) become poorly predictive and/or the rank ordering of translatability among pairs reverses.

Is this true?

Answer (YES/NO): NO